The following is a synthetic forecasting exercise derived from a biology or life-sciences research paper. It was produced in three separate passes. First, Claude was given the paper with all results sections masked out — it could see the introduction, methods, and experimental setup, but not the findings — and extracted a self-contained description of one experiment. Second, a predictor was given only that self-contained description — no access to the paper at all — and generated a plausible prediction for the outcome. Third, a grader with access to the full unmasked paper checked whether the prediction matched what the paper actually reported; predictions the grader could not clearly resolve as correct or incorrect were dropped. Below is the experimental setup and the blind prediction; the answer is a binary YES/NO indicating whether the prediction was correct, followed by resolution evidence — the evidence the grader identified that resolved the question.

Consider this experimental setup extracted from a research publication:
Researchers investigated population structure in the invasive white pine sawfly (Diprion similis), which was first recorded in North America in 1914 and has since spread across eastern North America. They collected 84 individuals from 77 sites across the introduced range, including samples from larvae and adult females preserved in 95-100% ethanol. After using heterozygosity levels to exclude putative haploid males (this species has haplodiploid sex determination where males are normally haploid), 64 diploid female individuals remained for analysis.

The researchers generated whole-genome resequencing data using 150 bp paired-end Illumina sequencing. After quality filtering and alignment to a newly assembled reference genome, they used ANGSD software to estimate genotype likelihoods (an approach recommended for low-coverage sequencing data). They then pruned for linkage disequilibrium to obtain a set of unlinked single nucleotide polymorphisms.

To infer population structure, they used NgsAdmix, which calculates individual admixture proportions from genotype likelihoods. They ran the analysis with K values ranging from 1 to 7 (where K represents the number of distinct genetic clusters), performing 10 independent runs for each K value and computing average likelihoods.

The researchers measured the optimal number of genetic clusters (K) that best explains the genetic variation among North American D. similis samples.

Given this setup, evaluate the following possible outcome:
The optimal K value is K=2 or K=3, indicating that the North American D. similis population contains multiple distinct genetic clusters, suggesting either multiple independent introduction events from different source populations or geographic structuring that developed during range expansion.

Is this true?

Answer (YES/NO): NO